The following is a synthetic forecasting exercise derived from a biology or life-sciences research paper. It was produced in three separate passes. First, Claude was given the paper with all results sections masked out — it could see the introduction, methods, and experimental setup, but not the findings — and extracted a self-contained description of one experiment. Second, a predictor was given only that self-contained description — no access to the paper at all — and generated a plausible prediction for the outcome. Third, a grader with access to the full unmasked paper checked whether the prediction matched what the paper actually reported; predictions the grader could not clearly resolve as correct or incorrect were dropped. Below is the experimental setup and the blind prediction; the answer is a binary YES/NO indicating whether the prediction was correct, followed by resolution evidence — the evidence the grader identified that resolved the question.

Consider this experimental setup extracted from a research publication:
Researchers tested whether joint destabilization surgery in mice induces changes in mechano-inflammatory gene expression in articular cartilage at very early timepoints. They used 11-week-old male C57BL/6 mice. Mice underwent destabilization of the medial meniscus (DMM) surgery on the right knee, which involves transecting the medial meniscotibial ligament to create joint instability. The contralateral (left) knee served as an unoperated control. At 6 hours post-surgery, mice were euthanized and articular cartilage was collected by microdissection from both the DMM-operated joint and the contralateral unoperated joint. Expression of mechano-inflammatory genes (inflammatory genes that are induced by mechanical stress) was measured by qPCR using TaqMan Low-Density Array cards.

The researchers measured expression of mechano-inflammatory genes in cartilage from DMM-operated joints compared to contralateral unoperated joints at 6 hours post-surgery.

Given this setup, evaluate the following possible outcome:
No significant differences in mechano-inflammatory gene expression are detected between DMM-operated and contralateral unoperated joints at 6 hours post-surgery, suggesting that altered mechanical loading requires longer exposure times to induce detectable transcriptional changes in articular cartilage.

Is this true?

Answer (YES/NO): NO